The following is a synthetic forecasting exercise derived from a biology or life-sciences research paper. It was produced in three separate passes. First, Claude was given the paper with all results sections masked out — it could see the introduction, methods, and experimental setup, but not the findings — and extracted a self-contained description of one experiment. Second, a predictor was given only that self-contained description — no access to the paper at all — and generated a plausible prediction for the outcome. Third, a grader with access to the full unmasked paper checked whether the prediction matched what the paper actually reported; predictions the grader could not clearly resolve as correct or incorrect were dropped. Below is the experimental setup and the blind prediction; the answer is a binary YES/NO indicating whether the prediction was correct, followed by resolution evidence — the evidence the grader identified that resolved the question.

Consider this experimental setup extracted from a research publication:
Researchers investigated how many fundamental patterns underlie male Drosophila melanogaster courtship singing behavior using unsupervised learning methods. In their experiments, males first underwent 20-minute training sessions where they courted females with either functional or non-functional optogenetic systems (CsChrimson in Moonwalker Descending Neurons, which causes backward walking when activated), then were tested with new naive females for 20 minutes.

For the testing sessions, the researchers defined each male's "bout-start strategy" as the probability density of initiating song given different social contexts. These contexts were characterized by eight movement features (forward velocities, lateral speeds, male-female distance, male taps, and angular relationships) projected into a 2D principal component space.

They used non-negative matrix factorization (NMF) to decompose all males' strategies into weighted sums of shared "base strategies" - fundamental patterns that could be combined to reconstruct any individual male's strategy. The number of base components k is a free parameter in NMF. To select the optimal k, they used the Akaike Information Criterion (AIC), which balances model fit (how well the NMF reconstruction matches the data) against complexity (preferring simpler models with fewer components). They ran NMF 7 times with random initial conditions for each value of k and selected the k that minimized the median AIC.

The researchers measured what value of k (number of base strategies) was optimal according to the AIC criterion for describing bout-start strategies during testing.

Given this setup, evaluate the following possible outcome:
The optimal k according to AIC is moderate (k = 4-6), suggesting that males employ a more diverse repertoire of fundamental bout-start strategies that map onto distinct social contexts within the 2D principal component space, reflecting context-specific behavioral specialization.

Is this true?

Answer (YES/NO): YES